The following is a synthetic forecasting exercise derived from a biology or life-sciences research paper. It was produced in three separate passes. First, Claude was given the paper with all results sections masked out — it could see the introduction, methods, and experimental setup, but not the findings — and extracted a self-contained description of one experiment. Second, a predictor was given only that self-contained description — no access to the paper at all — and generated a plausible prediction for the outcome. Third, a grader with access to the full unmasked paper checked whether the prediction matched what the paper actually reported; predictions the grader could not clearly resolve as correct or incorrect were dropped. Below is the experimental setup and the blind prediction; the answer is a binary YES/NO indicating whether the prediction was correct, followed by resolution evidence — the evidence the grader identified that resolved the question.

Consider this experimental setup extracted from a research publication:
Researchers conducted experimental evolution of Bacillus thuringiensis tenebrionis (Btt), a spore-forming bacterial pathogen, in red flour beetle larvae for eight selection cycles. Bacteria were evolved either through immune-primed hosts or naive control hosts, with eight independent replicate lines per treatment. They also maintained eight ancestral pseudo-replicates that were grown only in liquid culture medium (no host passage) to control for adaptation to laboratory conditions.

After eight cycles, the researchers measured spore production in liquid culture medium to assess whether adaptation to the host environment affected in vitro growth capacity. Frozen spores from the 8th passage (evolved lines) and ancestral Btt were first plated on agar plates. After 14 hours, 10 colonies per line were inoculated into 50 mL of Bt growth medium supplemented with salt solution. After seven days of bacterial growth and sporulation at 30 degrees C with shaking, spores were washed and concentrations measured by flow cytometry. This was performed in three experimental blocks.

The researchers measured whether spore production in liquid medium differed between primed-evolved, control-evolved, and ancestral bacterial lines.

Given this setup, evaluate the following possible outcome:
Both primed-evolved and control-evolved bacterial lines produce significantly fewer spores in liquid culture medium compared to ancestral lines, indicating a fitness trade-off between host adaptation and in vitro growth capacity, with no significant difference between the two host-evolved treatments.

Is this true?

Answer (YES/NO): YES